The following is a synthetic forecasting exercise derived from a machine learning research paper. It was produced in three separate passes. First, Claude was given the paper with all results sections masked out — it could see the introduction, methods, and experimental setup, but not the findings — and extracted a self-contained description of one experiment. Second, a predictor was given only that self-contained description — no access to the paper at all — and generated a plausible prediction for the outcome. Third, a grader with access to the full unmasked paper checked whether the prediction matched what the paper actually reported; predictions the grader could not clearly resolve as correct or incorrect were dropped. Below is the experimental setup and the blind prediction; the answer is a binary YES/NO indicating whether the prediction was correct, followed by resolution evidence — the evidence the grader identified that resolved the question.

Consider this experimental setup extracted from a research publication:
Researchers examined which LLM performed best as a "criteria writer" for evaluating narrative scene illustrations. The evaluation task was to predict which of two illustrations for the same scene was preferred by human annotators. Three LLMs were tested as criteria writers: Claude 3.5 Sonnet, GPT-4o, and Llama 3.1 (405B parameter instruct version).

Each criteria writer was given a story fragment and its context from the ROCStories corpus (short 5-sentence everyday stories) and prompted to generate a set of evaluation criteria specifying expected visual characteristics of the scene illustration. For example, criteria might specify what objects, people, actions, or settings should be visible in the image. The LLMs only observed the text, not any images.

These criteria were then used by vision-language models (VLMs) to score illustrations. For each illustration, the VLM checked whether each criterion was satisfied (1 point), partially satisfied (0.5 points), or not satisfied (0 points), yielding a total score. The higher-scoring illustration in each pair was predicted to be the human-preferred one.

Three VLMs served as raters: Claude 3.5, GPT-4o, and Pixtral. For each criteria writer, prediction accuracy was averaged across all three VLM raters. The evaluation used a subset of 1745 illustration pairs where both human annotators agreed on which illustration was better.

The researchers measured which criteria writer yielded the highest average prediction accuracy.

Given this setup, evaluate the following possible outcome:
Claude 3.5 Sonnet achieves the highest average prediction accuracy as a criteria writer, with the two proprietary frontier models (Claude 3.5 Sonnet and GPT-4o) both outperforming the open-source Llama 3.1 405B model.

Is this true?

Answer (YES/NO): YES